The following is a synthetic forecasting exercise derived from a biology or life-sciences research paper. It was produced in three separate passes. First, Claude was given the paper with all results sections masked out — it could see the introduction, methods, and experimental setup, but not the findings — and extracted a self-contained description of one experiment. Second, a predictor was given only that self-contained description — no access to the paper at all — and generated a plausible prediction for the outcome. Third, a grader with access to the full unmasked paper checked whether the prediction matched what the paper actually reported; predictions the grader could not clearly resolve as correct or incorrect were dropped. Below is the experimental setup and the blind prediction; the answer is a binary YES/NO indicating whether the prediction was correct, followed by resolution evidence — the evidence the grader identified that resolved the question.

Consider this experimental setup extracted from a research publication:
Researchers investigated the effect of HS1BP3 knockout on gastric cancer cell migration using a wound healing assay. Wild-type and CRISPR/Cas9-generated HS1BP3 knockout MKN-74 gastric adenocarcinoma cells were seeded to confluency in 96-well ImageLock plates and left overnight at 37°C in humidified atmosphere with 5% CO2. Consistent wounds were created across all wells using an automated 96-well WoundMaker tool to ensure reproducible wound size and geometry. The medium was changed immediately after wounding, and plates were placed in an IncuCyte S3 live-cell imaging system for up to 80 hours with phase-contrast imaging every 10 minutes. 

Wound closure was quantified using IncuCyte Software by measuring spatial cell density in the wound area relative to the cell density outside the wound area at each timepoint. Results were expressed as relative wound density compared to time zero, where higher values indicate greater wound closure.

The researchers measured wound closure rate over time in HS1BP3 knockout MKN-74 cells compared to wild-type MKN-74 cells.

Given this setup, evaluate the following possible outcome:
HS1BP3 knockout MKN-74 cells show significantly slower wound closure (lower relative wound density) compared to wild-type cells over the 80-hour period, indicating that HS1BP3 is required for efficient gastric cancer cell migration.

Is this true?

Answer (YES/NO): YES